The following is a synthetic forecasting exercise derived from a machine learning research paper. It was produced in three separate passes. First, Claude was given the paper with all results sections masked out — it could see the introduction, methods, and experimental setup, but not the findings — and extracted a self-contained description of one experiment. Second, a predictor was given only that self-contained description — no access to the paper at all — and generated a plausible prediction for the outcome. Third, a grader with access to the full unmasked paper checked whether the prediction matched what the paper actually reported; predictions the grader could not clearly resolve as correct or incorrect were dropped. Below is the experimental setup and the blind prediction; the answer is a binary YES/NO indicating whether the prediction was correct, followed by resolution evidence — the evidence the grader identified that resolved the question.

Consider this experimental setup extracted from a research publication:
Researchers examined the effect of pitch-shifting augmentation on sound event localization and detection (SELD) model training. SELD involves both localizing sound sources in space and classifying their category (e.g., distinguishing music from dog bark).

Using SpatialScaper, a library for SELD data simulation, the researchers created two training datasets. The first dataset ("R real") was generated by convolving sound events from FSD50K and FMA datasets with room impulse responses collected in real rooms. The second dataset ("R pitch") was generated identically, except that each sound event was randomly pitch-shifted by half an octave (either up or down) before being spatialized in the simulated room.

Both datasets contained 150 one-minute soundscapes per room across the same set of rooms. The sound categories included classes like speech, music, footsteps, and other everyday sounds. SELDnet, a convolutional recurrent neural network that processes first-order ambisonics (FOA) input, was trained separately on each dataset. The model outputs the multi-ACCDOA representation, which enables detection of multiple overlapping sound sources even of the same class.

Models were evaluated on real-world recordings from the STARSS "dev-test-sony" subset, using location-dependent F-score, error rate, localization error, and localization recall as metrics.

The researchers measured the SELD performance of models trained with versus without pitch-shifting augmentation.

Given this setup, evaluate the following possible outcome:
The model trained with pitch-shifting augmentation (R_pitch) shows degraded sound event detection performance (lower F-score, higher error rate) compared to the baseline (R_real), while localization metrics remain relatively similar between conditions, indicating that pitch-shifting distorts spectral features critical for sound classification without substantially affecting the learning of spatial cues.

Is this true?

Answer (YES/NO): NO